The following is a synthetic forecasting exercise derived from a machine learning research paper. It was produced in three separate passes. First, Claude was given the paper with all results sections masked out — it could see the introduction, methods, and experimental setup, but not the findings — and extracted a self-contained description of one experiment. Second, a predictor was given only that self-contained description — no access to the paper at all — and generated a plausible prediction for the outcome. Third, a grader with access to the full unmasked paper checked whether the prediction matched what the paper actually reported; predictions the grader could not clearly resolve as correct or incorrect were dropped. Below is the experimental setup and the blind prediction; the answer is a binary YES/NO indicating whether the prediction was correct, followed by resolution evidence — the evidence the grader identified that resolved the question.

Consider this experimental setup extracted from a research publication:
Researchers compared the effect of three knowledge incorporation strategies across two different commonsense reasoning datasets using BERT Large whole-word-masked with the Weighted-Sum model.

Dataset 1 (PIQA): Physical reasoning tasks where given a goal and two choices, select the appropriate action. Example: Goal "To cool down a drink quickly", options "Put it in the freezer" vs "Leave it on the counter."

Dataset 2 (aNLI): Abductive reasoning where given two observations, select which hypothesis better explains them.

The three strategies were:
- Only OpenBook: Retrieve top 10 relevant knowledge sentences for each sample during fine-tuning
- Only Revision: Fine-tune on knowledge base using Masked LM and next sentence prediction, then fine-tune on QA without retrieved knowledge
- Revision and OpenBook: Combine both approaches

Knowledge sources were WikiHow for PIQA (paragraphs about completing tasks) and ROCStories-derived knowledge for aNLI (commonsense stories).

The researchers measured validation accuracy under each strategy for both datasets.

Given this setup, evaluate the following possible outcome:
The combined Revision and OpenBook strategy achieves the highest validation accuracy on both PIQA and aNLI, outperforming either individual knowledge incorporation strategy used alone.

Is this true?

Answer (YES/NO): YES